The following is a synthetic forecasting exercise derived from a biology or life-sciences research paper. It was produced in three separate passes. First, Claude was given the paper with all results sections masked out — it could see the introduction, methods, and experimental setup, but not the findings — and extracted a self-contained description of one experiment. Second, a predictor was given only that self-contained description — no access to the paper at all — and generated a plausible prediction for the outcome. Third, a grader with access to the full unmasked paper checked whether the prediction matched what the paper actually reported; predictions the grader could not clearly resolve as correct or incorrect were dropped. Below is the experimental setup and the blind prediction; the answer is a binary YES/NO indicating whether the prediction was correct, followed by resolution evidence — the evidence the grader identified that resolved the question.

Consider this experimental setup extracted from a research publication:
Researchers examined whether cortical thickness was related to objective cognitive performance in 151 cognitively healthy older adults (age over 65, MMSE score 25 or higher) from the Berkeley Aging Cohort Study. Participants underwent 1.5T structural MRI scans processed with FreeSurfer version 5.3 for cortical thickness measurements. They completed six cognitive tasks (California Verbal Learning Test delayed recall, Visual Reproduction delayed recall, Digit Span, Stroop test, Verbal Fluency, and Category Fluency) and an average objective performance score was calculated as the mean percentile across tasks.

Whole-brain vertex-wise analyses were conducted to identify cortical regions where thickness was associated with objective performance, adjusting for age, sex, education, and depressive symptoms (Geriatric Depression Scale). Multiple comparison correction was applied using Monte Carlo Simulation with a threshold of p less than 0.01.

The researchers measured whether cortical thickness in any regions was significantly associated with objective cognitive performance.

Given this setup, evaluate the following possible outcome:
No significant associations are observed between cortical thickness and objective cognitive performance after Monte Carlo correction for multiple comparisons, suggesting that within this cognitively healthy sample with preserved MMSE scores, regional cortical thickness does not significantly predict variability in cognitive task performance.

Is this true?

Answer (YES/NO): NO